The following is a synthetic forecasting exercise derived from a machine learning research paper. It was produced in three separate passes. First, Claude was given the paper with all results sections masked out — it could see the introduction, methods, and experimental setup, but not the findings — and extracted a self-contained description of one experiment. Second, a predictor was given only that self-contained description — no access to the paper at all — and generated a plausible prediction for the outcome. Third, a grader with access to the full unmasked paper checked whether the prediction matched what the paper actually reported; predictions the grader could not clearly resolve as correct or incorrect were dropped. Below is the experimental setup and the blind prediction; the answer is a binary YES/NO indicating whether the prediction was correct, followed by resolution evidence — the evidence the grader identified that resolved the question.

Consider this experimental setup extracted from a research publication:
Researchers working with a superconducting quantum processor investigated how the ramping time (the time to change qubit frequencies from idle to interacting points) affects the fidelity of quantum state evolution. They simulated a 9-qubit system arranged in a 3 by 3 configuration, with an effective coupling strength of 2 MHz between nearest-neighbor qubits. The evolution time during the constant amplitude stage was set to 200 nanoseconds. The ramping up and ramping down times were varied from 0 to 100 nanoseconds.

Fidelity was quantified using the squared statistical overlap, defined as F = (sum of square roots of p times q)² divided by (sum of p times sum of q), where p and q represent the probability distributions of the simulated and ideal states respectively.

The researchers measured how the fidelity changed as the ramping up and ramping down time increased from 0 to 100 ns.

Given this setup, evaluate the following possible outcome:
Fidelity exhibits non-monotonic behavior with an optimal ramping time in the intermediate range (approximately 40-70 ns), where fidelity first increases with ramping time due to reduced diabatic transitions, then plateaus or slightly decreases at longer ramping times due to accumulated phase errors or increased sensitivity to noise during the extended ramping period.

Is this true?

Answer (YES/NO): NO